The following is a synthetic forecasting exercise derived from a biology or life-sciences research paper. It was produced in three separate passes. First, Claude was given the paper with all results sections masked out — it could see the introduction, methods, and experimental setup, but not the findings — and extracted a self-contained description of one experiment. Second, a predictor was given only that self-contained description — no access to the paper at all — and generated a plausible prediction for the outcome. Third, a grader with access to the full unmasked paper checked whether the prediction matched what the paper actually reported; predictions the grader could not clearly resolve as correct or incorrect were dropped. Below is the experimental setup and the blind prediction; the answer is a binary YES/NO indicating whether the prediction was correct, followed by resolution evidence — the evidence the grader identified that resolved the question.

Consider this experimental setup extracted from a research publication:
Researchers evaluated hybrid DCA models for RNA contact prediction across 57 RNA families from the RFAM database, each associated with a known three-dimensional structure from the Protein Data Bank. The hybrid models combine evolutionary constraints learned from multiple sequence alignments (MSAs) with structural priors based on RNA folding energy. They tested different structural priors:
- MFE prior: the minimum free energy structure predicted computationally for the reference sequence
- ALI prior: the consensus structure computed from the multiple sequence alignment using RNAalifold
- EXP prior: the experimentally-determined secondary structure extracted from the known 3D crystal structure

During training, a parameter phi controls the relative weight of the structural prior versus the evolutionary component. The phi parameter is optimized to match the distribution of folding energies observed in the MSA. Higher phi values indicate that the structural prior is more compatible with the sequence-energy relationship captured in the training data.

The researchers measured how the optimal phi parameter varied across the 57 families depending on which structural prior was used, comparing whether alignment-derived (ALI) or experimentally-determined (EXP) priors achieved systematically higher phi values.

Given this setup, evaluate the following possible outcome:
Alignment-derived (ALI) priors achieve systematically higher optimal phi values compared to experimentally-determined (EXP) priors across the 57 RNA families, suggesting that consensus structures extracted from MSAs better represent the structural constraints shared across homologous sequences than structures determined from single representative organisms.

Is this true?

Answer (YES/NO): YES